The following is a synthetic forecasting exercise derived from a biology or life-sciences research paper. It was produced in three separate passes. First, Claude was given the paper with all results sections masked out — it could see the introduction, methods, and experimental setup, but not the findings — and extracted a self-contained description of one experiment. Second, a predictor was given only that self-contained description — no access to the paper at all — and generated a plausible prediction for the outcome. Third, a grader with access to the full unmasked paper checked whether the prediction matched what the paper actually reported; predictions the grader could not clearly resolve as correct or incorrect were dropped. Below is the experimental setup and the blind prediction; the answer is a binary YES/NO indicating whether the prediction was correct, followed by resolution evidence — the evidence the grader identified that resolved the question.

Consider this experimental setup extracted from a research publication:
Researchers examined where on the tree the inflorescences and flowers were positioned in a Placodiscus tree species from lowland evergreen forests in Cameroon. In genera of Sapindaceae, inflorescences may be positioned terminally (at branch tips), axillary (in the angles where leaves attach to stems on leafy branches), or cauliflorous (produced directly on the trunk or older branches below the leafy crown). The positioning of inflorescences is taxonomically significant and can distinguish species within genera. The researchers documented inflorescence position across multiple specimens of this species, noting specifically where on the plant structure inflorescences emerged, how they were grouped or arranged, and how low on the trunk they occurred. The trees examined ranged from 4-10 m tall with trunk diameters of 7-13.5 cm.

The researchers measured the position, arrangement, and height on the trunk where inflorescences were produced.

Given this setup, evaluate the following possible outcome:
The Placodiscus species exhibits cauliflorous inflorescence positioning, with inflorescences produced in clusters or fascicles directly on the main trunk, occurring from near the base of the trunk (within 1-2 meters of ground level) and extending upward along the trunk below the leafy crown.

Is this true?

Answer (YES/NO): YES